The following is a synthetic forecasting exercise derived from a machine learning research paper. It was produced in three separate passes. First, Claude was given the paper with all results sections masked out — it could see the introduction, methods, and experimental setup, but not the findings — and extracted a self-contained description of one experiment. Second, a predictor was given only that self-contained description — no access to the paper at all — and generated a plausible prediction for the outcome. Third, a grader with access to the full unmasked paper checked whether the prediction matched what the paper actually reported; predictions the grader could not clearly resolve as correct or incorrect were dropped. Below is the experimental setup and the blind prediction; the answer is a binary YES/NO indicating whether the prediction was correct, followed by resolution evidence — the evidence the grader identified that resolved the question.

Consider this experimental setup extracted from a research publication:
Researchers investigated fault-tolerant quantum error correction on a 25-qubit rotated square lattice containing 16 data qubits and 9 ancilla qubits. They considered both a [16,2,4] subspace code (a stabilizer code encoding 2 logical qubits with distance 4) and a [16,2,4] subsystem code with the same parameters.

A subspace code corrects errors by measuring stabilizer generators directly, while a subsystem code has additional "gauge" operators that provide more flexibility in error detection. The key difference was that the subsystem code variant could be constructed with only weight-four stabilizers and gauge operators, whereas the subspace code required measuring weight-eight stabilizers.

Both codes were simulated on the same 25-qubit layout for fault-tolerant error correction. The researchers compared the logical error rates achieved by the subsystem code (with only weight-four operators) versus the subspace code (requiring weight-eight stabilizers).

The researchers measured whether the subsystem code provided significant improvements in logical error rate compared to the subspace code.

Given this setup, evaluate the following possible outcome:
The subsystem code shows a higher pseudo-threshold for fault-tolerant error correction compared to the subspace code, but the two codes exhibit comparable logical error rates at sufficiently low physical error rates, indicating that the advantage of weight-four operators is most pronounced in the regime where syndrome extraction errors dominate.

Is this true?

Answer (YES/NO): NO